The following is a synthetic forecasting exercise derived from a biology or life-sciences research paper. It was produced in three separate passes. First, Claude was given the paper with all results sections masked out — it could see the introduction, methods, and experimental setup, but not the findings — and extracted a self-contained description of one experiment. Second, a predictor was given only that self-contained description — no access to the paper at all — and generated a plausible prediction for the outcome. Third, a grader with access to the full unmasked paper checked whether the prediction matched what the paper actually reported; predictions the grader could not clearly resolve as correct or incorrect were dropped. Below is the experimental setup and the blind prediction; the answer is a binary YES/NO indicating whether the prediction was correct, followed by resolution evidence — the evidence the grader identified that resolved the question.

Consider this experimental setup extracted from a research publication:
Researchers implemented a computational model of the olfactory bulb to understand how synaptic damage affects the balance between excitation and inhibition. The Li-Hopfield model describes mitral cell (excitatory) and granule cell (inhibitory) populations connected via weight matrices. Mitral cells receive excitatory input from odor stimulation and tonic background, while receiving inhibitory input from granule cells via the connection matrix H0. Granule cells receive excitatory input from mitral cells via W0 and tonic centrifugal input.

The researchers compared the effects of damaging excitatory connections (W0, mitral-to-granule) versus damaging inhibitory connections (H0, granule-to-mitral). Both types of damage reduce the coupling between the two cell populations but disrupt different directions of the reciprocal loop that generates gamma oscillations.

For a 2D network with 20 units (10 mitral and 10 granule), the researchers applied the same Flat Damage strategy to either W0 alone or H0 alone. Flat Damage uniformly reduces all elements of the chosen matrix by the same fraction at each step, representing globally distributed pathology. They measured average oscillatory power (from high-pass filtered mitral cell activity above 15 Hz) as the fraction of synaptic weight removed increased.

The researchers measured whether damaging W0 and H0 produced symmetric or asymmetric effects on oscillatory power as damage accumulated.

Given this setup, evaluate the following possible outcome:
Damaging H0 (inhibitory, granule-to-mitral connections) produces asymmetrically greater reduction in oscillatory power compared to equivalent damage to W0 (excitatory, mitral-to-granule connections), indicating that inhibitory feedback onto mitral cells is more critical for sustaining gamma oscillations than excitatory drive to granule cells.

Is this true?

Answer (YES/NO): NO